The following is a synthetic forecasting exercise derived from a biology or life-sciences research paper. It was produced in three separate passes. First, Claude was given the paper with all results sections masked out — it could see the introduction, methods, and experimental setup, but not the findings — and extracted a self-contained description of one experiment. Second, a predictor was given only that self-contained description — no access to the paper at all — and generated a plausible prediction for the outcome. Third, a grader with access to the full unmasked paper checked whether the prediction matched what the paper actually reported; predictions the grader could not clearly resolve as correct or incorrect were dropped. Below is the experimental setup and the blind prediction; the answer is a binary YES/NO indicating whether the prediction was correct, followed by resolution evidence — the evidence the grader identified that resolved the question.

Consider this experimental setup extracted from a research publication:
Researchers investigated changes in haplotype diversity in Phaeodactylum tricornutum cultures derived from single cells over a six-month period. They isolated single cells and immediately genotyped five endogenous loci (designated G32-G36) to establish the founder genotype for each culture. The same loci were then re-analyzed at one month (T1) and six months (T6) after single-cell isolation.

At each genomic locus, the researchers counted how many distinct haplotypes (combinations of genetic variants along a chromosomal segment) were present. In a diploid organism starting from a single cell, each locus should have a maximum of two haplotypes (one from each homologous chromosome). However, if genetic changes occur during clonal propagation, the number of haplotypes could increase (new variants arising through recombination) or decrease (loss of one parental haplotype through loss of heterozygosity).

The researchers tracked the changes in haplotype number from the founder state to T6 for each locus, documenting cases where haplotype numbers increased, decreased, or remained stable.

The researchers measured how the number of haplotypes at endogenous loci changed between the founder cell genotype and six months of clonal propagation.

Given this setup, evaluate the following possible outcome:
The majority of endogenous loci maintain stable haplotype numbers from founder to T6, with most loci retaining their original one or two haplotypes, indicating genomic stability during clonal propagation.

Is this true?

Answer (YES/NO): NO